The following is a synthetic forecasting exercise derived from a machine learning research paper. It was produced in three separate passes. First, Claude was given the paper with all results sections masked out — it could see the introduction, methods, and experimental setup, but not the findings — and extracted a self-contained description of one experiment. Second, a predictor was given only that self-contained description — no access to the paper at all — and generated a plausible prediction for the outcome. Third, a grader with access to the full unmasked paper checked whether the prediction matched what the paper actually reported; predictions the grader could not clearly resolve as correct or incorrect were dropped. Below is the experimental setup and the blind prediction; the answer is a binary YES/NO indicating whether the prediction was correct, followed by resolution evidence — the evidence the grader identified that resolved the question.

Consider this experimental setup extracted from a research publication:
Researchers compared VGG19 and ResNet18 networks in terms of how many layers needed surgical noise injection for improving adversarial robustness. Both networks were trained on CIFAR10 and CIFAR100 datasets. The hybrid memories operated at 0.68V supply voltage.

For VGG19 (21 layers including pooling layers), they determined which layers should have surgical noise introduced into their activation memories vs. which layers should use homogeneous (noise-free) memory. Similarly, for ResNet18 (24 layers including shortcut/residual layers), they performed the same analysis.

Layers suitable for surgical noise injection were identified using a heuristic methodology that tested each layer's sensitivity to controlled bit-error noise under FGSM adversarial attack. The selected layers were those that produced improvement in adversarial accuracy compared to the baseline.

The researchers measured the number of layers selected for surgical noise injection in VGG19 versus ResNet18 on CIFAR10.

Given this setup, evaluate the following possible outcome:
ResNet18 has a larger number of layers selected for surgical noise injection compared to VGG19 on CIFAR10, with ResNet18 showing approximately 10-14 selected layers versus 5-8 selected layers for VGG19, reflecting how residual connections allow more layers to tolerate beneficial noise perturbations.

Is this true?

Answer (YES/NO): NO